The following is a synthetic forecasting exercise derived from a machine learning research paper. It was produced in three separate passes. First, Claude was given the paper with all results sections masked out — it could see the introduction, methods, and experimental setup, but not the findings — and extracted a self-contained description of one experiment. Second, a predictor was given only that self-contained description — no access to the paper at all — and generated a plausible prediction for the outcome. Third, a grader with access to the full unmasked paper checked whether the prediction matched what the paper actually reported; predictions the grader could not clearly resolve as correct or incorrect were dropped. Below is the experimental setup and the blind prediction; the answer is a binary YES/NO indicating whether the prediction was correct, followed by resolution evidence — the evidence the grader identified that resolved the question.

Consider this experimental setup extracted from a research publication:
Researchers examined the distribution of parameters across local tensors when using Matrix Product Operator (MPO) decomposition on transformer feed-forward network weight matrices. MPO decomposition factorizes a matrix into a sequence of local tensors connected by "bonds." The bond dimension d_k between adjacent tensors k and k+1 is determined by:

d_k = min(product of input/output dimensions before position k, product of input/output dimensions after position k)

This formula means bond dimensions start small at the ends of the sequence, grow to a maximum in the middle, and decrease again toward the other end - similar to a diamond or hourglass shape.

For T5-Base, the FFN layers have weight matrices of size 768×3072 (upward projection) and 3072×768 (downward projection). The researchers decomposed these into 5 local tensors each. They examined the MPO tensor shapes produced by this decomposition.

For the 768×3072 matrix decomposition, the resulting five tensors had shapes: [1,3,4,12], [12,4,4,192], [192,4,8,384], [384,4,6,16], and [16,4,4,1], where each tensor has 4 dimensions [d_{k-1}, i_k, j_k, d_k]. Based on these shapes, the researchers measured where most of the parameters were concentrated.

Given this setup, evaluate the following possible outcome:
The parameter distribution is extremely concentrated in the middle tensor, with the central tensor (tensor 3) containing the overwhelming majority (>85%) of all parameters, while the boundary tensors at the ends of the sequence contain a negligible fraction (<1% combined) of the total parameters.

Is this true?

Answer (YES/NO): YES